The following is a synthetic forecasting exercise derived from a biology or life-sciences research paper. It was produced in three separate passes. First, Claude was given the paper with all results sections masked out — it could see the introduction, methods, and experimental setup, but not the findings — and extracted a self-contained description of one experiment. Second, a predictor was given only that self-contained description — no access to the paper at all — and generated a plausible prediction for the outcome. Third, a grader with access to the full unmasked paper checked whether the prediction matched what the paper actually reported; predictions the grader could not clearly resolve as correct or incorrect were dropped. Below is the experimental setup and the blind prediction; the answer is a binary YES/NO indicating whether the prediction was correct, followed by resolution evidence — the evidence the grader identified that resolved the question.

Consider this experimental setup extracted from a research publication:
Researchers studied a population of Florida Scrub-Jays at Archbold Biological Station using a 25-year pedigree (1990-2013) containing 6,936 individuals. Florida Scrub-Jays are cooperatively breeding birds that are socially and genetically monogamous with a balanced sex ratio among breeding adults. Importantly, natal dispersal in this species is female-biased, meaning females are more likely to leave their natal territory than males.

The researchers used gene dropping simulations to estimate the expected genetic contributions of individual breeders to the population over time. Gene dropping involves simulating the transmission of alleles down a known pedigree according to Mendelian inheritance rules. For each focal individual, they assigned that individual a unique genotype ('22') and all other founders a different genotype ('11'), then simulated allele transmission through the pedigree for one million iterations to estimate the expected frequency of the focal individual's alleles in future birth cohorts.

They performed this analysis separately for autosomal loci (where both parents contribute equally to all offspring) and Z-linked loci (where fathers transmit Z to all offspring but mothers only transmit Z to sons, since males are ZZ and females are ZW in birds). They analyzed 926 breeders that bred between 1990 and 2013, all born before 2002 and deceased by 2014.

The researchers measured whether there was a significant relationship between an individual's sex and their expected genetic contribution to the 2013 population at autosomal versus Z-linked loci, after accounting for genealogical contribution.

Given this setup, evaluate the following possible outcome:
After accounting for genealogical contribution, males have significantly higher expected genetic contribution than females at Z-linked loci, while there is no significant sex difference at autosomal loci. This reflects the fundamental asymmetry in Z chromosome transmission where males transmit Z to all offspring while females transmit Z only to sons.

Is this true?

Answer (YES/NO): YES